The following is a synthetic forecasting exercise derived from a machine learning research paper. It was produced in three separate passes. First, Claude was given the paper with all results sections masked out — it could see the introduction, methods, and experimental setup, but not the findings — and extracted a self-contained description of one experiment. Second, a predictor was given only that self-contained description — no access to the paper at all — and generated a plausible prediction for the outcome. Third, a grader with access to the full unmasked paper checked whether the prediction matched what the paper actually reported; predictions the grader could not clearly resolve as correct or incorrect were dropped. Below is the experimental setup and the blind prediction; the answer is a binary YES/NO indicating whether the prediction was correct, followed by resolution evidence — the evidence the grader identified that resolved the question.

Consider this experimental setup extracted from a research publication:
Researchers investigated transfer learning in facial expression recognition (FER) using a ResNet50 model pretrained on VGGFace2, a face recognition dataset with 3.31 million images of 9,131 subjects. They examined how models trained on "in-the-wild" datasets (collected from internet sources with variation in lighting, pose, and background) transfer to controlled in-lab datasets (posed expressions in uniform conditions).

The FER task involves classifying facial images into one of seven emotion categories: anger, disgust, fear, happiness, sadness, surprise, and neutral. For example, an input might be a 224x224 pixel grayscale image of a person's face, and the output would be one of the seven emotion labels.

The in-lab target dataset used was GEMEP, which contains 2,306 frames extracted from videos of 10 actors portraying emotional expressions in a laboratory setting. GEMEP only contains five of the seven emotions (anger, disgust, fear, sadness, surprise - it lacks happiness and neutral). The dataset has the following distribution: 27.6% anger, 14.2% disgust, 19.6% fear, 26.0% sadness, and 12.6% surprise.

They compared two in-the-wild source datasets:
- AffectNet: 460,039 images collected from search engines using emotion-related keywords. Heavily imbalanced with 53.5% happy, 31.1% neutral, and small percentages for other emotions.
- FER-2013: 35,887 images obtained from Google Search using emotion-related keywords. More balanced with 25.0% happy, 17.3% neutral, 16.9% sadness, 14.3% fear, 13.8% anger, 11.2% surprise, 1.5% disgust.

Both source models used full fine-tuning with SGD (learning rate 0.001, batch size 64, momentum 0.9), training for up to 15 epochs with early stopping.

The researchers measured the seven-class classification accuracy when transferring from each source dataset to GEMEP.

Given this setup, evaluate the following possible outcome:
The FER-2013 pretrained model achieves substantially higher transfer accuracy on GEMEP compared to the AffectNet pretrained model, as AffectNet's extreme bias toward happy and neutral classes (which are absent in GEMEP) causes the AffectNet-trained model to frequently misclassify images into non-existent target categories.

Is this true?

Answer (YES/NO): YES